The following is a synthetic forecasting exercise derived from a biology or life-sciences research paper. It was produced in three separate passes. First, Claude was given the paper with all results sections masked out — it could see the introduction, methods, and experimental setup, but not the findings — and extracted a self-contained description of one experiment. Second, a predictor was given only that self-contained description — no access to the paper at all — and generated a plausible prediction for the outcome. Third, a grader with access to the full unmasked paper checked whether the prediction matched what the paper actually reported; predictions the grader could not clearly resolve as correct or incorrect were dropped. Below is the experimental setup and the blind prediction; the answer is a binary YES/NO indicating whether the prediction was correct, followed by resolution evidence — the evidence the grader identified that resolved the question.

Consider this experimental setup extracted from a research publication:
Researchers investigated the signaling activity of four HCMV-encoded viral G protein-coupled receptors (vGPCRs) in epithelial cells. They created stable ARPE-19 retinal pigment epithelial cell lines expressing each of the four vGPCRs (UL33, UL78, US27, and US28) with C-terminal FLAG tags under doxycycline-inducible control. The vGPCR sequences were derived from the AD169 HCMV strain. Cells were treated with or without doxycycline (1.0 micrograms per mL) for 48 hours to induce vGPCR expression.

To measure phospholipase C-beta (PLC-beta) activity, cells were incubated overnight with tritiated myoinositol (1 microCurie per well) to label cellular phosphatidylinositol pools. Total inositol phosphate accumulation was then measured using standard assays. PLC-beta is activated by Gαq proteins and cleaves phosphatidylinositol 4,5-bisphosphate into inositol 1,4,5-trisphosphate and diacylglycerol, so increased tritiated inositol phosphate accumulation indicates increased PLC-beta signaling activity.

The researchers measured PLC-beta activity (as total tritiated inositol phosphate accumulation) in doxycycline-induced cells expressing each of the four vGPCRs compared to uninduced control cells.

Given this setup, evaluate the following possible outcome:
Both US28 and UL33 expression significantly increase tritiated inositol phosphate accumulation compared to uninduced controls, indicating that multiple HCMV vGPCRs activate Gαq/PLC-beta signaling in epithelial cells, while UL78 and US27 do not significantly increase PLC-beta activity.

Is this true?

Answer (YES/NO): YES